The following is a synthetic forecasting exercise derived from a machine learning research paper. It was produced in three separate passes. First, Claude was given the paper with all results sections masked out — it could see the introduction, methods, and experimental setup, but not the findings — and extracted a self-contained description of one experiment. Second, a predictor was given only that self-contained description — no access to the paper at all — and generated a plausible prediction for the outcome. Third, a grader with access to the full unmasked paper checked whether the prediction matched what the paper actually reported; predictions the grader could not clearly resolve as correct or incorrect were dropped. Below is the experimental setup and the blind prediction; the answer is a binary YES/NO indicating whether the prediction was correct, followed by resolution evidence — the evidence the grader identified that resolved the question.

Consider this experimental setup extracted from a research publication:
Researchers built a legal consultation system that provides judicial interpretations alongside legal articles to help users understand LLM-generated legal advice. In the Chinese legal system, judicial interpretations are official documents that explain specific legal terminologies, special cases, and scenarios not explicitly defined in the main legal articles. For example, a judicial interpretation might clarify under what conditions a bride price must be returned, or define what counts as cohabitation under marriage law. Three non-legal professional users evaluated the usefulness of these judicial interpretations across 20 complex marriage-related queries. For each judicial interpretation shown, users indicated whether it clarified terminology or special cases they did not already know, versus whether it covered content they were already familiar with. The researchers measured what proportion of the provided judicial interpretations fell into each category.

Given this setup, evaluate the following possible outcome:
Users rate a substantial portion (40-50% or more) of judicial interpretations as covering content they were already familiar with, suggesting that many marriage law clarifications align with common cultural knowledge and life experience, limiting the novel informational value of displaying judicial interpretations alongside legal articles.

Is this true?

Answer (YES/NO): YES